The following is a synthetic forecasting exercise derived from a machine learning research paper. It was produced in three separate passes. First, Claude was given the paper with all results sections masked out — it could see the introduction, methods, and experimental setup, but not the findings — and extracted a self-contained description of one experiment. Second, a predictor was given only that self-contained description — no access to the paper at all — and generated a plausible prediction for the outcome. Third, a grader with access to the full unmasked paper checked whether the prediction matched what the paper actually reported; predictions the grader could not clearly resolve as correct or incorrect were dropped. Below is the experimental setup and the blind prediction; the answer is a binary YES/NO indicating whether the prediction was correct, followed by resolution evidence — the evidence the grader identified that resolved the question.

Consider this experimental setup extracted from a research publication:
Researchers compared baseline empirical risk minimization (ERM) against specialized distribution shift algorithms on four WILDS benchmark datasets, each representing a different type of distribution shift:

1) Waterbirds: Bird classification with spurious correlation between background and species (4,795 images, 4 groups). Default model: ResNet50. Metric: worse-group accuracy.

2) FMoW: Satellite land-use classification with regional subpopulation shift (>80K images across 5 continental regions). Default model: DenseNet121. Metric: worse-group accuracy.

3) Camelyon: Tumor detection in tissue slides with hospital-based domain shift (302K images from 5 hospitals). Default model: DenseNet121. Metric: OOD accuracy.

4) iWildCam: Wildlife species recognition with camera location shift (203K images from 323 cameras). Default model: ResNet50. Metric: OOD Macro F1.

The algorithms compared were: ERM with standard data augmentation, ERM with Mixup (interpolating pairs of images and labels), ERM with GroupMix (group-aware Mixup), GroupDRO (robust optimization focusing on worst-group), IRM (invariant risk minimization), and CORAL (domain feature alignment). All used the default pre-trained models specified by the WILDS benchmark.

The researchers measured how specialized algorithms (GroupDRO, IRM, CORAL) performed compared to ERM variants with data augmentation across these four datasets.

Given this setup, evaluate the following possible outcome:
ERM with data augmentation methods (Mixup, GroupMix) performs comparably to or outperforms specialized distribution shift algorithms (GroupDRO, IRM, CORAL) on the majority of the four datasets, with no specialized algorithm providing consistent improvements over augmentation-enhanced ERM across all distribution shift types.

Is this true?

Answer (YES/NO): YES